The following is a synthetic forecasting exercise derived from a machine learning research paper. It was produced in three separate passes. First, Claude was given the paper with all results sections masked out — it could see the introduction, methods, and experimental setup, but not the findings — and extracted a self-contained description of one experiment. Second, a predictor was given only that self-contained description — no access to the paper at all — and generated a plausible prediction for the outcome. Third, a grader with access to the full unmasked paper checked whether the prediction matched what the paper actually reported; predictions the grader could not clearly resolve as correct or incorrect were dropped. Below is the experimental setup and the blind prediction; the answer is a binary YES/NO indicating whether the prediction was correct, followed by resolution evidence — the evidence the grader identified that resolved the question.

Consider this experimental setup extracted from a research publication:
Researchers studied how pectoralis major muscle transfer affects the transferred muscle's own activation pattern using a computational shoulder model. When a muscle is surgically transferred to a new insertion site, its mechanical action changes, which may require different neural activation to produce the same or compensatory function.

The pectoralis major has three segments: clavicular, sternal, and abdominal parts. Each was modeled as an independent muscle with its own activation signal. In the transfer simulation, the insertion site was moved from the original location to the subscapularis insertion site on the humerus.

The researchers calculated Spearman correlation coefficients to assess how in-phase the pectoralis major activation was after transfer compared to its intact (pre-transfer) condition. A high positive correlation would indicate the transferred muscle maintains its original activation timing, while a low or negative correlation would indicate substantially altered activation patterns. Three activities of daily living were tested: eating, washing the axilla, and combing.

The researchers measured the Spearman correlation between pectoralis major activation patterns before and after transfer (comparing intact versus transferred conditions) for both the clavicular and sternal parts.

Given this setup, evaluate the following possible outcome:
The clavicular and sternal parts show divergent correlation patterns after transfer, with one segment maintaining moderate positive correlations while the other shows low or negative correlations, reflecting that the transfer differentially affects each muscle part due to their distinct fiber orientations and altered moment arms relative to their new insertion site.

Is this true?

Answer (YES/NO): NO